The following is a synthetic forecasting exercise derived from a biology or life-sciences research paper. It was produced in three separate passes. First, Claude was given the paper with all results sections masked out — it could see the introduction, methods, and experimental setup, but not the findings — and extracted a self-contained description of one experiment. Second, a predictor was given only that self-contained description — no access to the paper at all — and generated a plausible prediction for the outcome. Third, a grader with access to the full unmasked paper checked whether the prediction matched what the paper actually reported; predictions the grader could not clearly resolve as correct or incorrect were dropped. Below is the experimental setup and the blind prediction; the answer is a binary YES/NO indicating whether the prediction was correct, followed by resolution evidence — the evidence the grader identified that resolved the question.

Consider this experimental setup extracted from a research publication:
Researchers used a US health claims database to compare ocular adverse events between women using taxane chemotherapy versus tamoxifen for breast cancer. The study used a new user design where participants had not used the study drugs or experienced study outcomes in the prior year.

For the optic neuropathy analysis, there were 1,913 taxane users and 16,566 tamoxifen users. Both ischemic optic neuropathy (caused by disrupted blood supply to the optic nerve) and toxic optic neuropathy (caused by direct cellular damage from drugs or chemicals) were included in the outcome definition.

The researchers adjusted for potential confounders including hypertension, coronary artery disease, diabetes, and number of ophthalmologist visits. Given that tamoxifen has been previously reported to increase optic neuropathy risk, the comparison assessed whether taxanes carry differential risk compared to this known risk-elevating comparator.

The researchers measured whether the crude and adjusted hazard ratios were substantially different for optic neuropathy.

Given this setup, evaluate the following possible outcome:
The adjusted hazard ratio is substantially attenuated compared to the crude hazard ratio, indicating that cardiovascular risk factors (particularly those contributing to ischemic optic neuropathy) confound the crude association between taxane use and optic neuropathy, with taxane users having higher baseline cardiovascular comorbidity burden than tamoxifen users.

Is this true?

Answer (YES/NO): NO